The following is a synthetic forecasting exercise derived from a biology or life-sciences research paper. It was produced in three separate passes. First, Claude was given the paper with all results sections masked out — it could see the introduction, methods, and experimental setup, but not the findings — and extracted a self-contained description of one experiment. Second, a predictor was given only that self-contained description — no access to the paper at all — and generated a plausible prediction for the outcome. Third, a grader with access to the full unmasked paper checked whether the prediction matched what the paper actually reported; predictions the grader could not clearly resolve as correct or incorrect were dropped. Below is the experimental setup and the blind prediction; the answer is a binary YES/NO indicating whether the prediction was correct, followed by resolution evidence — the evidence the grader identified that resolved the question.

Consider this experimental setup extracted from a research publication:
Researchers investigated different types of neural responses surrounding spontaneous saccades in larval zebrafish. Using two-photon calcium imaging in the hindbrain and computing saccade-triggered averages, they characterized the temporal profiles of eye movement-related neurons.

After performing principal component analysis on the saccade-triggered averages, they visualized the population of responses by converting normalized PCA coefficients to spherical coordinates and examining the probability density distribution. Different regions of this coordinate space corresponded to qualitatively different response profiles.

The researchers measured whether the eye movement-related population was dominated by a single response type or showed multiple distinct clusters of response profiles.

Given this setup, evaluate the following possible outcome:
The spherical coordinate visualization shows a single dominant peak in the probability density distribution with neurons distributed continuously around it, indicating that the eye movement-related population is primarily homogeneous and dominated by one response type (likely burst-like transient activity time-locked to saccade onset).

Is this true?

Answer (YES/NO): NO